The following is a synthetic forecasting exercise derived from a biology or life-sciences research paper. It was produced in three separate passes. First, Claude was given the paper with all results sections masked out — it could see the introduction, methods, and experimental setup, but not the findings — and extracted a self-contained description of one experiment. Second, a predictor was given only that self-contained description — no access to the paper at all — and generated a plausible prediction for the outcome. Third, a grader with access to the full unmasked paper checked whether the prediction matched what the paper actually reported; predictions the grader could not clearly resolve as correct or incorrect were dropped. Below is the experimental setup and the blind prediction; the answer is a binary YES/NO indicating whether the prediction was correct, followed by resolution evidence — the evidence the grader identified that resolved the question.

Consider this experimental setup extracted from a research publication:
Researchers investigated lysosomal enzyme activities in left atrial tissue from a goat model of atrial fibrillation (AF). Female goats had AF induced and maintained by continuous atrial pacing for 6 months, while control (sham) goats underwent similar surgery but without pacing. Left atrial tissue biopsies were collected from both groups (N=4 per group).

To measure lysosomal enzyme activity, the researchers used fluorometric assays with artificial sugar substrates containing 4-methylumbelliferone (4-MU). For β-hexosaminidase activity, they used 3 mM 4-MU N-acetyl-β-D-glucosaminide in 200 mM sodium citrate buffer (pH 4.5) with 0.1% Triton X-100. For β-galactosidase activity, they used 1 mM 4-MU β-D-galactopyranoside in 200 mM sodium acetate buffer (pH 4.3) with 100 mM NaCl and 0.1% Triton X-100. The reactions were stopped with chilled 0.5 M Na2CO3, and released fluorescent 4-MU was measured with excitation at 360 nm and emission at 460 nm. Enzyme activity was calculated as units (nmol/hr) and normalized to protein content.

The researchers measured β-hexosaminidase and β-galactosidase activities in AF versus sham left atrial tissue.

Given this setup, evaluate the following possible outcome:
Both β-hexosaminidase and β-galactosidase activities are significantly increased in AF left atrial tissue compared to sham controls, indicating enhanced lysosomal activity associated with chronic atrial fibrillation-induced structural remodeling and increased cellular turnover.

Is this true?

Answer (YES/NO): NO